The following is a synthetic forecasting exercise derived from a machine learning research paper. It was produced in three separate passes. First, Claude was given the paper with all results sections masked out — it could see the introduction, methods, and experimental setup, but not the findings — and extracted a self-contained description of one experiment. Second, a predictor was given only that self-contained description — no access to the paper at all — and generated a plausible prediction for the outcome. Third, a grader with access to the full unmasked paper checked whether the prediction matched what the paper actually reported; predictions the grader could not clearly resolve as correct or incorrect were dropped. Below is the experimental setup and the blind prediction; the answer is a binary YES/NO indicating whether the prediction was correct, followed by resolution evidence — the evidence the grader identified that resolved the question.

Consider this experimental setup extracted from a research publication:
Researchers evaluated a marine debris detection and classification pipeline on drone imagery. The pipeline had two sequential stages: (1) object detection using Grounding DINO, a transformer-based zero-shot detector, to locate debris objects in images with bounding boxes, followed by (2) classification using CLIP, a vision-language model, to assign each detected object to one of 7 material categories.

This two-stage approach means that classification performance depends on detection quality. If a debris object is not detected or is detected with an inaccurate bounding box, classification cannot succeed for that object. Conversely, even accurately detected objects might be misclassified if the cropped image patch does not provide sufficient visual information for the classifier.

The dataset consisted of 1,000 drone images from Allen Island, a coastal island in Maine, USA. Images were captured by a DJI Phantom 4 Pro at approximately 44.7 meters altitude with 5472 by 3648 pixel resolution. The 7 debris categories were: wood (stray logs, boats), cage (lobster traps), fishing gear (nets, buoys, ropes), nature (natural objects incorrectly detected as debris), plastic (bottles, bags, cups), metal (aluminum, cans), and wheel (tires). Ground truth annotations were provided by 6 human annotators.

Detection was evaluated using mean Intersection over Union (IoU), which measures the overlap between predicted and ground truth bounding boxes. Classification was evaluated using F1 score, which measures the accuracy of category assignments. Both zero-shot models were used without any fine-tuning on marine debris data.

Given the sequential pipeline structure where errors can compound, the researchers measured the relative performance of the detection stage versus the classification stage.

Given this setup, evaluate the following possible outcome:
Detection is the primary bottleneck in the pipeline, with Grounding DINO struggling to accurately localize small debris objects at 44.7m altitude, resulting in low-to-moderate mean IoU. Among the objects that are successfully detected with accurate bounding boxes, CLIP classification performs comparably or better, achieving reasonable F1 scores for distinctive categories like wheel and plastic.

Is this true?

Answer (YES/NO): NO